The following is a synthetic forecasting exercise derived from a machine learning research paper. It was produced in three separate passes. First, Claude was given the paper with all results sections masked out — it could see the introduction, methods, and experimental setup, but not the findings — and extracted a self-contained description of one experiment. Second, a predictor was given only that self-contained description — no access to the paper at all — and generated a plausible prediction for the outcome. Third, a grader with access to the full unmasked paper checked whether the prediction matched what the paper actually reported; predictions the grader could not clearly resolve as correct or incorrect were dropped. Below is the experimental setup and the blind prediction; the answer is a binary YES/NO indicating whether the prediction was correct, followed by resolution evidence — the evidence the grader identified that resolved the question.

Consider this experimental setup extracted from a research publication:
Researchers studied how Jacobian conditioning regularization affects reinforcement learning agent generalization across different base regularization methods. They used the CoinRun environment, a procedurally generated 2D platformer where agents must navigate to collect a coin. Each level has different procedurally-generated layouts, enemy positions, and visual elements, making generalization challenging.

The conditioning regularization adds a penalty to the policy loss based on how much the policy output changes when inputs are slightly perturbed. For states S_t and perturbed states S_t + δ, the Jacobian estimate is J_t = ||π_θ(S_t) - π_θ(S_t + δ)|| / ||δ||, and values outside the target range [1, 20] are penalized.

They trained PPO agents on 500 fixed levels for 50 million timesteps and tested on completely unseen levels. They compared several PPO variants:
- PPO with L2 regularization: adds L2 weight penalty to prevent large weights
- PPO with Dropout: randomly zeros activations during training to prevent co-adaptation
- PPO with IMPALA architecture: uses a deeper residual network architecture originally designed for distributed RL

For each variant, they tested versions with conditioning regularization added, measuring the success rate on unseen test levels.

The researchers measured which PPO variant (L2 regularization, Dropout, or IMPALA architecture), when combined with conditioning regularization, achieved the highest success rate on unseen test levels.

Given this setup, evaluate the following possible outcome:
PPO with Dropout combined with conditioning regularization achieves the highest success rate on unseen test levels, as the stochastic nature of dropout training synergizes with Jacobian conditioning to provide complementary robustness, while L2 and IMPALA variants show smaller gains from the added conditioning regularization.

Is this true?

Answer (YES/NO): NO